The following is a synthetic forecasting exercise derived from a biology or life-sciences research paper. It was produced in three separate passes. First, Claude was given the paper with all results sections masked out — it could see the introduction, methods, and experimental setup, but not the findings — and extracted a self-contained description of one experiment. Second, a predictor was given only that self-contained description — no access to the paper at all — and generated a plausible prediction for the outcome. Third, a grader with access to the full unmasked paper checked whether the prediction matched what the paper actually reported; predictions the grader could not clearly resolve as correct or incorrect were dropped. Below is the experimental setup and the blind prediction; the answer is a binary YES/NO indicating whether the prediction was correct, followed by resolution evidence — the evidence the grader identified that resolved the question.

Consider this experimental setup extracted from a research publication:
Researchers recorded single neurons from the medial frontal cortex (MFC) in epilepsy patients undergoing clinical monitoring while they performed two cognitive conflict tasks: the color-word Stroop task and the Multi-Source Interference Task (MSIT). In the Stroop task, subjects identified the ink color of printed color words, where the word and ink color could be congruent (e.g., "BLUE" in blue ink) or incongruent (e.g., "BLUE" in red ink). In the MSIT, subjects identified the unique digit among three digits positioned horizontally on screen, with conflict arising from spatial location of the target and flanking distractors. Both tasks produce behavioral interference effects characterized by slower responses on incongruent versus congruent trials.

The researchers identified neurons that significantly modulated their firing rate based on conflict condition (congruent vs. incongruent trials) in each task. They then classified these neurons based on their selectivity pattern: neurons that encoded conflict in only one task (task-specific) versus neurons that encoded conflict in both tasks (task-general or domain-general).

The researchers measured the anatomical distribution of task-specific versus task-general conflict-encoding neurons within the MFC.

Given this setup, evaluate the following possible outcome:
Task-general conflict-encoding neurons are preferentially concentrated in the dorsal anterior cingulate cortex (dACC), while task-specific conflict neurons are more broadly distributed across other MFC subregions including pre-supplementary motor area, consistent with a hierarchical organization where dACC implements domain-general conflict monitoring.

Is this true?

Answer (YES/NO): NO